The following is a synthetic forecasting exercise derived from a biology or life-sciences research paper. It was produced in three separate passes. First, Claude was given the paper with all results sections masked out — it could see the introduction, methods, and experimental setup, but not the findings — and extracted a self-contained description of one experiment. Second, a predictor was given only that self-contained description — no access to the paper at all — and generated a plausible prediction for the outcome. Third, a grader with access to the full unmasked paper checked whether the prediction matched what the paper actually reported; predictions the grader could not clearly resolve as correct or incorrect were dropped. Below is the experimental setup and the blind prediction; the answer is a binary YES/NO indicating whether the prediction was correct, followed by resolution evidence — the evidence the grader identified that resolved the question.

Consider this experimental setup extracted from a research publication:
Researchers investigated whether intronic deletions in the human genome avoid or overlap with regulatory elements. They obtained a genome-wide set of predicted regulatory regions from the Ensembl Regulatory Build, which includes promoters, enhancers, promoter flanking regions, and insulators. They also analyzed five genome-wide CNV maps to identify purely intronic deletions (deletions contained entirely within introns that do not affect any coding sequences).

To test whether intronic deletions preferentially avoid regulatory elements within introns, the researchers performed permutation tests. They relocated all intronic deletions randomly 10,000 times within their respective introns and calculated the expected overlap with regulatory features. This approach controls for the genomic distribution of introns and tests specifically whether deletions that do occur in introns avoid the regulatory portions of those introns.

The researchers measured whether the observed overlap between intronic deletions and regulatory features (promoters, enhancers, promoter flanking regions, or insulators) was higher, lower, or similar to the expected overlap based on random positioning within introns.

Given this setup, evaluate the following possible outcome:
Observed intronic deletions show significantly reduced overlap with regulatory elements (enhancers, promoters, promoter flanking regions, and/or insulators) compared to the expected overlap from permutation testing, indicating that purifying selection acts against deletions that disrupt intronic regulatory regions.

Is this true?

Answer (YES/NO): YES